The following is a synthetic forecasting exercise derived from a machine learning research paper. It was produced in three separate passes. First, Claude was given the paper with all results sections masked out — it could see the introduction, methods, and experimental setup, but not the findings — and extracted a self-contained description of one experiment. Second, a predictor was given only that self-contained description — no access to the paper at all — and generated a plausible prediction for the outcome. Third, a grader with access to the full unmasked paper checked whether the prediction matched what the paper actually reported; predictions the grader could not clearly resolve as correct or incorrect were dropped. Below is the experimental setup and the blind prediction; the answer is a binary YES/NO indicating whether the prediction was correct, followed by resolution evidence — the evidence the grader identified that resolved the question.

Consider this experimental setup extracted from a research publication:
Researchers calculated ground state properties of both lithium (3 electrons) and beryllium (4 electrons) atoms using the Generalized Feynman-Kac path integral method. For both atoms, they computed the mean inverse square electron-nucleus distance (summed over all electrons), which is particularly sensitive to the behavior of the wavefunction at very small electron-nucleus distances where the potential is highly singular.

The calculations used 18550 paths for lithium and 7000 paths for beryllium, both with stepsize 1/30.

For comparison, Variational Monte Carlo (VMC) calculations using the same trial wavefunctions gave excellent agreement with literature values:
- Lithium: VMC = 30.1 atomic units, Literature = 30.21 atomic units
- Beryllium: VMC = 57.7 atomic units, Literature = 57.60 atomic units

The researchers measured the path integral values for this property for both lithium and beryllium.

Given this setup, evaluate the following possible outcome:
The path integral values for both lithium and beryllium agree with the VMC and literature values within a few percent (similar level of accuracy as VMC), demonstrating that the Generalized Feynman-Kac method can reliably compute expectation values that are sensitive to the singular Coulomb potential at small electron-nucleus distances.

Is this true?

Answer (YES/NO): NO